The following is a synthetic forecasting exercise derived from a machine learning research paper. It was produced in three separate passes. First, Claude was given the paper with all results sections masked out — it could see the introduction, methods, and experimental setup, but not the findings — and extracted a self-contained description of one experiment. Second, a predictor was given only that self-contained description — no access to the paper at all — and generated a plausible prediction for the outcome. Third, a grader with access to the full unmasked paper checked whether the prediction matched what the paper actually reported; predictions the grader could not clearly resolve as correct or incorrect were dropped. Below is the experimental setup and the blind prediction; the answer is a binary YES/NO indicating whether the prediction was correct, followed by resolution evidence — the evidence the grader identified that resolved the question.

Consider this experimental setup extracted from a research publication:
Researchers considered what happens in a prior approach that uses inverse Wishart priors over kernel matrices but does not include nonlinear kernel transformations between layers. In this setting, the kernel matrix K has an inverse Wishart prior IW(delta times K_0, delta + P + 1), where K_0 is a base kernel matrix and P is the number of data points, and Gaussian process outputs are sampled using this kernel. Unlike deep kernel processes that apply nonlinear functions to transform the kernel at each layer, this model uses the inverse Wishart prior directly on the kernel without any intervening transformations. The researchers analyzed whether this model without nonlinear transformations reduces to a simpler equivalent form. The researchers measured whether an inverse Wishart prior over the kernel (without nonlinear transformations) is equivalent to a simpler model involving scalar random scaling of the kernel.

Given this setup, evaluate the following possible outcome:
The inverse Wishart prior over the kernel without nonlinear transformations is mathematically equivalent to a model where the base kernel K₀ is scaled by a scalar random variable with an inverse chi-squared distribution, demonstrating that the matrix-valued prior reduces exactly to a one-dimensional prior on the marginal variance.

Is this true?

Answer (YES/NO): YES